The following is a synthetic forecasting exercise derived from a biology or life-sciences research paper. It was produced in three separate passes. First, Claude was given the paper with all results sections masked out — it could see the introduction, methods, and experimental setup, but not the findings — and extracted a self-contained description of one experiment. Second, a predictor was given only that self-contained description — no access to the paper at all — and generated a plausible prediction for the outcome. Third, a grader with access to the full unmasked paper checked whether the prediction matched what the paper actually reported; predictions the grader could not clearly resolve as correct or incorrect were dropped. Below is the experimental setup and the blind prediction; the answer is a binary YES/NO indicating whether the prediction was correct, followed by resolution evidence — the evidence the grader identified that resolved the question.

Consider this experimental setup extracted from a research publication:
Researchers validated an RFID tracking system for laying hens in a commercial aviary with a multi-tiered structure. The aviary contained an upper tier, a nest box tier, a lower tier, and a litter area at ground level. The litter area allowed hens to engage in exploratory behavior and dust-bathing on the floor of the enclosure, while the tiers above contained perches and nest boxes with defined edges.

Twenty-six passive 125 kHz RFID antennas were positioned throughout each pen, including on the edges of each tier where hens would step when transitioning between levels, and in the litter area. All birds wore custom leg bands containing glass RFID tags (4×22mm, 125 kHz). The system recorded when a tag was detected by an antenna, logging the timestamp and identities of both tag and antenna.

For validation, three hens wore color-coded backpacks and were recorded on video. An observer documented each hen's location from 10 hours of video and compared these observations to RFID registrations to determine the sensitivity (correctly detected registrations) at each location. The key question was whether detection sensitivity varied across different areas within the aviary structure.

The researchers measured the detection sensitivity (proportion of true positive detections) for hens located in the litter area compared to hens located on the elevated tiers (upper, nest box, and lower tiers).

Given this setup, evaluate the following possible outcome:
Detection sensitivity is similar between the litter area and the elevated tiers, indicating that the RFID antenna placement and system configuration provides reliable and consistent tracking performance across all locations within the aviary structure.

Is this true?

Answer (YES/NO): NO